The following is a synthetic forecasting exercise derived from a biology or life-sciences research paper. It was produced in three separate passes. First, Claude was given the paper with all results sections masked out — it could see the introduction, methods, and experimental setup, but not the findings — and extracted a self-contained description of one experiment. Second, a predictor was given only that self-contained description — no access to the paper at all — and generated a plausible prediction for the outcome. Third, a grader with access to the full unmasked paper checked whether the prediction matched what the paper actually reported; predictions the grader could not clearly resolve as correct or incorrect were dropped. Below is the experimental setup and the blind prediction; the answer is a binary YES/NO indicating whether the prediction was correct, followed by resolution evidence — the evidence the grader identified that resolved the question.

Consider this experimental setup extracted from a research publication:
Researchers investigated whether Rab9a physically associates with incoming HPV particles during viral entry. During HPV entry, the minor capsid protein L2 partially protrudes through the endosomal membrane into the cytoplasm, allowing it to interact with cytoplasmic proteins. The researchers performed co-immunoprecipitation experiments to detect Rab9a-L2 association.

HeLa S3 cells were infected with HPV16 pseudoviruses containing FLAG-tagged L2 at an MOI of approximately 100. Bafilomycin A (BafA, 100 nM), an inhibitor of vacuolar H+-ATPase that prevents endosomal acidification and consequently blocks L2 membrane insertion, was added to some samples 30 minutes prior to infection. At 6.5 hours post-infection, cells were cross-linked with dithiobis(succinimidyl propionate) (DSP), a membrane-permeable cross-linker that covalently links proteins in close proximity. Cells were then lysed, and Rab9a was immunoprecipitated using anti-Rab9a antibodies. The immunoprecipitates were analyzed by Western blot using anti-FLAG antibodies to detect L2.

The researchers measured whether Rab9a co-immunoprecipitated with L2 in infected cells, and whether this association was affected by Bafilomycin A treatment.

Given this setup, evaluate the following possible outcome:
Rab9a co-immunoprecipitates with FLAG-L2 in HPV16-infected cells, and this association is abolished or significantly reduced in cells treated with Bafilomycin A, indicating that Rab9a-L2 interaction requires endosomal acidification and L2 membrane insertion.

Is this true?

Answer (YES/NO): YES